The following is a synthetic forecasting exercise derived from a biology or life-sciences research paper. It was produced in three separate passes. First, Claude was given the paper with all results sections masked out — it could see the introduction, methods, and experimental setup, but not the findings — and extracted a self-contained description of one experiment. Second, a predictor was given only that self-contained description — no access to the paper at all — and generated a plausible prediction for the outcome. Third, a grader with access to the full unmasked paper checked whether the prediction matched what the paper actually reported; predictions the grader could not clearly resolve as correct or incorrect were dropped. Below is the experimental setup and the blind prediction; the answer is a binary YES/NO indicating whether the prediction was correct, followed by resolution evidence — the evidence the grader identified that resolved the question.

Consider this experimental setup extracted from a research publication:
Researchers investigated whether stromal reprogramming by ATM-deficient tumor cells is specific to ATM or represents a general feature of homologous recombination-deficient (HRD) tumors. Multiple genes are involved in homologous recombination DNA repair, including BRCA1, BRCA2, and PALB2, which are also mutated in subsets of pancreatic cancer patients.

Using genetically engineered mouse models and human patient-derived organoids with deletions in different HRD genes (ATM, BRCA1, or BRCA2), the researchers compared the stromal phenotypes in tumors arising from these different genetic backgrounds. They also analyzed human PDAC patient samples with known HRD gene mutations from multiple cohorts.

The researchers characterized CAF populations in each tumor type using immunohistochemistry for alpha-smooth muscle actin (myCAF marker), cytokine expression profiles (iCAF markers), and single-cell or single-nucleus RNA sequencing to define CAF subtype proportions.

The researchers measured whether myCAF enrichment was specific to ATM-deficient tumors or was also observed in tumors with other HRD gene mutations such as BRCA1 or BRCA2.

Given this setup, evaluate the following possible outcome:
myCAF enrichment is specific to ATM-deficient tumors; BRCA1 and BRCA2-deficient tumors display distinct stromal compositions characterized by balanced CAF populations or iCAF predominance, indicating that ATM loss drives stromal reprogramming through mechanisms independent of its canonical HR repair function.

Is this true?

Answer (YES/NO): NO